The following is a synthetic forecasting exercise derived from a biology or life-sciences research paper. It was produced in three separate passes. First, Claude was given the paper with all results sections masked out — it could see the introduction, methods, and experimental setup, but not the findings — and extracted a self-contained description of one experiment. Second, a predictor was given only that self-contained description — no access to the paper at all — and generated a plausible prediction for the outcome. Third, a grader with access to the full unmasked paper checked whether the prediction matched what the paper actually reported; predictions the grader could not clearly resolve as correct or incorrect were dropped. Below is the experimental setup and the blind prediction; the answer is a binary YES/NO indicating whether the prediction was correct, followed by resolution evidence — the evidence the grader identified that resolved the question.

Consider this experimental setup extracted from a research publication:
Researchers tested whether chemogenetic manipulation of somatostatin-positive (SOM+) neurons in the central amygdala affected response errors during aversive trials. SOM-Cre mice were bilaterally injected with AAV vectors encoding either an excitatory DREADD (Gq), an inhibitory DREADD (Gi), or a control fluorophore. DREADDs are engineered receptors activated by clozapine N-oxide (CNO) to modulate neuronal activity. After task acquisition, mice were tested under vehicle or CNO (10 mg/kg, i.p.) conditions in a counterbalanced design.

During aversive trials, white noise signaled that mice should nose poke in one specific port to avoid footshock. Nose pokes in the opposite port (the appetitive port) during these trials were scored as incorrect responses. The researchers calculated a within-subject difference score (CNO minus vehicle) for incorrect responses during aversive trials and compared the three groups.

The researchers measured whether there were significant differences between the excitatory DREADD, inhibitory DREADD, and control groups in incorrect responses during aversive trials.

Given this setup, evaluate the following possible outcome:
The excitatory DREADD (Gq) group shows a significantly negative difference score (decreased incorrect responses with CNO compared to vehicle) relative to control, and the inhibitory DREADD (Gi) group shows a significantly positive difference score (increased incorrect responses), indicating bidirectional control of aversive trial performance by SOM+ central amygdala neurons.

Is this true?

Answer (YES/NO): NO